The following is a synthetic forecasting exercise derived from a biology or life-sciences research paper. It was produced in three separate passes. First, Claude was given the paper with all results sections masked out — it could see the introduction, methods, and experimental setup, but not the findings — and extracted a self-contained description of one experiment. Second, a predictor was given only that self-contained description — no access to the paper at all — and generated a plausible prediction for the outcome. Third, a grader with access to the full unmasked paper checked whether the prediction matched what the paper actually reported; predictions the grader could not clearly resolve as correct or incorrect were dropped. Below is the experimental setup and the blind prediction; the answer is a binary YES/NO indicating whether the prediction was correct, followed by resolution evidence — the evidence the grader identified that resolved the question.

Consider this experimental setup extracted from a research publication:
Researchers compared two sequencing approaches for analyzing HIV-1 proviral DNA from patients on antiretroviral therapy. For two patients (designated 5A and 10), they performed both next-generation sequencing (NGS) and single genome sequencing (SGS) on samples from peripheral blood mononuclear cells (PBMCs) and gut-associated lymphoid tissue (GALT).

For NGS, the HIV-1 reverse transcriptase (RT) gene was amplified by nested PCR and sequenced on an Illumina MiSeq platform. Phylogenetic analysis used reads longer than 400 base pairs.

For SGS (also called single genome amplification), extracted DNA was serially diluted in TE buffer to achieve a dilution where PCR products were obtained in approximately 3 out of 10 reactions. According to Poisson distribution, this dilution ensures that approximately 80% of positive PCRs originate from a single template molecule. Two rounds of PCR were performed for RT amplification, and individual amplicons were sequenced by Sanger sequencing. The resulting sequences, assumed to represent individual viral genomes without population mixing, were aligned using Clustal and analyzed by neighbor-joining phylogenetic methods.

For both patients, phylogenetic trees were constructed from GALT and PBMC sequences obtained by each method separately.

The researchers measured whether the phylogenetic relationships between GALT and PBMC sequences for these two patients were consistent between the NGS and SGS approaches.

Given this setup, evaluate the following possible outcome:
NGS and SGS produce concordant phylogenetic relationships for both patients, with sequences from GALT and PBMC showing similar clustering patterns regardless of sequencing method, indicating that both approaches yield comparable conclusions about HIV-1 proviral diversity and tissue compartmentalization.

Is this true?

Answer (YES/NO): YES